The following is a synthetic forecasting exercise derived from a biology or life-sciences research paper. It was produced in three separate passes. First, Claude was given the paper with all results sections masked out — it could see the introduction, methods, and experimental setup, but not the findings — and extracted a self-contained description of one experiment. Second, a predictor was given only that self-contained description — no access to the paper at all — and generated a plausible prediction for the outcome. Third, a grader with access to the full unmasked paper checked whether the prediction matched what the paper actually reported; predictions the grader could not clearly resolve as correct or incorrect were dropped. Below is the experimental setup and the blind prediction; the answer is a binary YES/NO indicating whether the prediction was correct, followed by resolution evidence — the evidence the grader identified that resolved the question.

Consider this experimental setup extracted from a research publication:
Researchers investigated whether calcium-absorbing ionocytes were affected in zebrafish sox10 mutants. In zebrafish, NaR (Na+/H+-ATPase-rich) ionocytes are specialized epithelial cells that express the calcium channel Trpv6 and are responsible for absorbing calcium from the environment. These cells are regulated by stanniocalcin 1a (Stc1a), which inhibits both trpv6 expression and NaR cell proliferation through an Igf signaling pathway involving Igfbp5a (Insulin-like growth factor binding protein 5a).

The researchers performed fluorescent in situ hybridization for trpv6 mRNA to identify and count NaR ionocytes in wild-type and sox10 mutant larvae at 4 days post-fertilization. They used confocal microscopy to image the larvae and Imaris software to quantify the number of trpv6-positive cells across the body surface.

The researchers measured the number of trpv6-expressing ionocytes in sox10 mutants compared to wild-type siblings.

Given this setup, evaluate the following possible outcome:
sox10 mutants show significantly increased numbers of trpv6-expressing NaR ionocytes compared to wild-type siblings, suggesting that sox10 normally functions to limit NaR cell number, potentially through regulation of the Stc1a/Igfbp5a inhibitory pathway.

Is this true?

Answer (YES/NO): NO